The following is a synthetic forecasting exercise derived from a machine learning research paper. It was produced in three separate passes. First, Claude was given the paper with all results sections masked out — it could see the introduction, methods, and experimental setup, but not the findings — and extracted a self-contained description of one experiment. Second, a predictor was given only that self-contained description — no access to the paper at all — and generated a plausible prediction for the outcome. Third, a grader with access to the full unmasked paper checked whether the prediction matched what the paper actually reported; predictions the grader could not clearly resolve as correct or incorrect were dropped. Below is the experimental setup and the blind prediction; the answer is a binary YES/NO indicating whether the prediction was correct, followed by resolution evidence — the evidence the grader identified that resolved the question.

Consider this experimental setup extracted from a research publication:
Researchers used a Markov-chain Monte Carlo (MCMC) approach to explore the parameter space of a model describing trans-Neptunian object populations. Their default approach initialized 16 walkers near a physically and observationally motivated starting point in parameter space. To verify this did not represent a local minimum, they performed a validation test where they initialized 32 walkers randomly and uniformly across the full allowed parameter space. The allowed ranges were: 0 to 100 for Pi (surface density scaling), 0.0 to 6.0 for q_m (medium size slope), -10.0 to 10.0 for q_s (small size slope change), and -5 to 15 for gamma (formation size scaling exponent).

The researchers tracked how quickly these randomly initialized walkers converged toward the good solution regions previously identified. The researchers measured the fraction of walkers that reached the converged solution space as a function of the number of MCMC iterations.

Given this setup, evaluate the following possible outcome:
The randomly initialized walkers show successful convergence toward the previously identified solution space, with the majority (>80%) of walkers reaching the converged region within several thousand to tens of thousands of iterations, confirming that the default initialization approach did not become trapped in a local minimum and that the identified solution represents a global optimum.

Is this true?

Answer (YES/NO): NO